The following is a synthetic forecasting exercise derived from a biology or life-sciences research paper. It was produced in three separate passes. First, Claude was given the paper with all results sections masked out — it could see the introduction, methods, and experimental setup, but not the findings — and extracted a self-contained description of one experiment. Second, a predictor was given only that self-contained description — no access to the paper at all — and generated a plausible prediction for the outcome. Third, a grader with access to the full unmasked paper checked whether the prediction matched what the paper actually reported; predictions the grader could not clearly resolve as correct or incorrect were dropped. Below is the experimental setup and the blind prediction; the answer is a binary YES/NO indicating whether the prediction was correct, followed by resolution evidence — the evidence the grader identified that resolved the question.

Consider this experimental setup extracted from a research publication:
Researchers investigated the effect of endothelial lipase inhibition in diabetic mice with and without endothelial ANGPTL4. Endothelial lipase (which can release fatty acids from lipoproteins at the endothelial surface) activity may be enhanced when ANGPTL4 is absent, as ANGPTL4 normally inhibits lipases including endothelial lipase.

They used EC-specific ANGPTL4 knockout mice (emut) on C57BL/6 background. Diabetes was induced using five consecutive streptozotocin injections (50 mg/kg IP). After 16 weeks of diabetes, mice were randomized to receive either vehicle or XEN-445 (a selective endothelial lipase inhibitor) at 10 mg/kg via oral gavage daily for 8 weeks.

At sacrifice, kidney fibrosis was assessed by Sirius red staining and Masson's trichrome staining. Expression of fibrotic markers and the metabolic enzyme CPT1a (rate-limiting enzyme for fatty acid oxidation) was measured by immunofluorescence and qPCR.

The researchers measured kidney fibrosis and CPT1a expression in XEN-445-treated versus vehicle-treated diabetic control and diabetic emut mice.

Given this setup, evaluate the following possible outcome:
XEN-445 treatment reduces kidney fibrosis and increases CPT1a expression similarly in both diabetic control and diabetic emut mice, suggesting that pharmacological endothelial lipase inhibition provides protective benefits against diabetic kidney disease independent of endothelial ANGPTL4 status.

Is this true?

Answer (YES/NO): NO